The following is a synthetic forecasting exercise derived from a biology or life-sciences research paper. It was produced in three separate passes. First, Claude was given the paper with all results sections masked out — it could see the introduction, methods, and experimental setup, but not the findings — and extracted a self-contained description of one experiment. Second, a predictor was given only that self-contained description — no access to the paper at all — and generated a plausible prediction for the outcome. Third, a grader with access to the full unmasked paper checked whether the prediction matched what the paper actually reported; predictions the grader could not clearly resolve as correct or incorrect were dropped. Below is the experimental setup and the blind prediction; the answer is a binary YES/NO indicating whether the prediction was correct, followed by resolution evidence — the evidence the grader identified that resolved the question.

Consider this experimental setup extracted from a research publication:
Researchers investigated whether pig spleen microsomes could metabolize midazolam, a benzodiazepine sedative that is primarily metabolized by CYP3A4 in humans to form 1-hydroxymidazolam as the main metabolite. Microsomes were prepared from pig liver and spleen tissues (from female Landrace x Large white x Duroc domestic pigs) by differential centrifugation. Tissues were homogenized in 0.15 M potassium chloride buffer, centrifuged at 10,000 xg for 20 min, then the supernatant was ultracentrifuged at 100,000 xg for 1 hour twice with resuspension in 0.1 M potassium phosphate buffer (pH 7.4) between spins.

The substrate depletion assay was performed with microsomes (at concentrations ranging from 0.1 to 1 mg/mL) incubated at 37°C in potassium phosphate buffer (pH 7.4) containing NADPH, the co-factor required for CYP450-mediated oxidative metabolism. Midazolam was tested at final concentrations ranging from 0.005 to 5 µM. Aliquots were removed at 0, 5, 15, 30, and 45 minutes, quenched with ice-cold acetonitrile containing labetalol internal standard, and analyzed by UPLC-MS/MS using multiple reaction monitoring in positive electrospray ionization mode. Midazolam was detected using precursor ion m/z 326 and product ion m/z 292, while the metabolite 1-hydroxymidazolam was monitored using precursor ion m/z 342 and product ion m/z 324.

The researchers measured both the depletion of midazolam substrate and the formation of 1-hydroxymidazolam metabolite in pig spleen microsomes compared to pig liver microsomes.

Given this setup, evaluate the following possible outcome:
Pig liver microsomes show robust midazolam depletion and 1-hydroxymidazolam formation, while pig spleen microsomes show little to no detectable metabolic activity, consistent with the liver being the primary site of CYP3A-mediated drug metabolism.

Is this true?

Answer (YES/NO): NO